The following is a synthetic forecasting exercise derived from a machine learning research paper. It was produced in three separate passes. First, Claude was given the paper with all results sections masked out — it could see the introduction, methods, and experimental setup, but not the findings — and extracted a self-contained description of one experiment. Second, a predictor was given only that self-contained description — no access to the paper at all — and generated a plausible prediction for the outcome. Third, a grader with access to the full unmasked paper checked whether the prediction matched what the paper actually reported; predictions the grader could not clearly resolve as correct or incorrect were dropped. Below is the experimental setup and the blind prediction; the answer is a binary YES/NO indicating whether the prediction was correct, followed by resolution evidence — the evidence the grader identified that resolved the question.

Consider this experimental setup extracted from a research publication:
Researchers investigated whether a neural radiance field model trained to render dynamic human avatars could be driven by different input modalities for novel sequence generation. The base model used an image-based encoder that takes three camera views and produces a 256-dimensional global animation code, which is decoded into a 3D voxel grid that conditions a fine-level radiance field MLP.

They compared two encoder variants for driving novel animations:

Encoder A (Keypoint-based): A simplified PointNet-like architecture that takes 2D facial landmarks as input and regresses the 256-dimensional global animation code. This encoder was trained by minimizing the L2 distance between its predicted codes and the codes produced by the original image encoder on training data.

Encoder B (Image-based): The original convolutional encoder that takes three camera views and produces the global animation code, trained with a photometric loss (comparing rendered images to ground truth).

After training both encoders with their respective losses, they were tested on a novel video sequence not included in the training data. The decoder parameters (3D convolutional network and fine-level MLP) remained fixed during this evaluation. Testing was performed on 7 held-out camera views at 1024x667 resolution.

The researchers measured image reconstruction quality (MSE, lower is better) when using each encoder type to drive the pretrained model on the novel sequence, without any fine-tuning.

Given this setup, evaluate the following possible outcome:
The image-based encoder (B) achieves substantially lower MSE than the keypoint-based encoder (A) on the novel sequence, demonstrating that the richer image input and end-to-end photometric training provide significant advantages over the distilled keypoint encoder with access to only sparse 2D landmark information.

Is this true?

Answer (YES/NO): NO